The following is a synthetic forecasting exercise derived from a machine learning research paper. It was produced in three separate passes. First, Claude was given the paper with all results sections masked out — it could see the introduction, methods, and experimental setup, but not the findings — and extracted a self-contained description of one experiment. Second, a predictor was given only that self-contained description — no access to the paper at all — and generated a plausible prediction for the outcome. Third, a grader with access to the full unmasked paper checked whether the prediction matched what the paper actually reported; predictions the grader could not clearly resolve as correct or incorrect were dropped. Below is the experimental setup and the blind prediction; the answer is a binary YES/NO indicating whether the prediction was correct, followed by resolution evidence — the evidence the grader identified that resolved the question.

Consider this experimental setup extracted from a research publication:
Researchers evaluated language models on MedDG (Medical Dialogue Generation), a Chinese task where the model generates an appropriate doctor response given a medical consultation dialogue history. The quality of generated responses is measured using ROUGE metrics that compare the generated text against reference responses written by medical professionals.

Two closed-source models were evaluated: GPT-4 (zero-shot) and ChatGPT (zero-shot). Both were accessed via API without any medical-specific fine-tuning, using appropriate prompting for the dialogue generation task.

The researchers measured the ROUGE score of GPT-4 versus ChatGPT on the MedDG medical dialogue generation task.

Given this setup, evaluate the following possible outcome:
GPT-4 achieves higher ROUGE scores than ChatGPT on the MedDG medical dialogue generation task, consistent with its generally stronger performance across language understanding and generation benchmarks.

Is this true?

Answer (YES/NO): NO